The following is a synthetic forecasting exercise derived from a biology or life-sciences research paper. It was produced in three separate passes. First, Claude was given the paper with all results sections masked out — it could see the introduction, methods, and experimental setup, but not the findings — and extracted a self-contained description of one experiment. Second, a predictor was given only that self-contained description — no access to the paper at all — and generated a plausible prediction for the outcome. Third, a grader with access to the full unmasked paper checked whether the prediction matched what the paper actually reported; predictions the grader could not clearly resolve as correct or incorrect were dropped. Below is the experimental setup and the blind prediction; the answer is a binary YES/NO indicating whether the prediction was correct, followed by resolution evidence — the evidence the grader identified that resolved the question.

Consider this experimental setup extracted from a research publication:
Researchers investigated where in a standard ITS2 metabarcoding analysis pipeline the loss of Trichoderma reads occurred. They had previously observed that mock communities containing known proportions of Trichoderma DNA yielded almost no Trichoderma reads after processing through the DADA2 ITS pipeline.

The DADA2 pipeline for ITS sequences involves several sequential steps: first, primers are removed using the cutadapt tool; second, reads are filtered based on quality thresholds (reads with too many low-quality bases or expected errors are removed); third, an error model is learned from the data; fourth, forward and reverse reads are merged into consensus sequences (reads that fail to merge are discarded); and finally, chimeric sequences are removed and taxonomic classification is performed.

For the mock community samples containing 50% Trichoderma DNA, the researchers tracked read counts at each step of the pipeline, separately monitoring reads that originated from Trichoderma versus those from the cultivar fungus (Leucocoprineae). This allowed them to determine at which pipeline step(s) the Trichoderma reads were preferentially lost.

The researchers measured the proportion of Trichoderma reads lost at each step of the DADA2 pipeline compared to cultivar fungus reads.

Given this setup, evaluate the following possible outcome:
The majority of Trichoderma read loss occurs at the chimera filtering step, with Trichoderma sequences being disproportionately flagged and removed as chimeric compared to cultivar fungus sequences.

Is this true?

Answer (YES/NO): NO